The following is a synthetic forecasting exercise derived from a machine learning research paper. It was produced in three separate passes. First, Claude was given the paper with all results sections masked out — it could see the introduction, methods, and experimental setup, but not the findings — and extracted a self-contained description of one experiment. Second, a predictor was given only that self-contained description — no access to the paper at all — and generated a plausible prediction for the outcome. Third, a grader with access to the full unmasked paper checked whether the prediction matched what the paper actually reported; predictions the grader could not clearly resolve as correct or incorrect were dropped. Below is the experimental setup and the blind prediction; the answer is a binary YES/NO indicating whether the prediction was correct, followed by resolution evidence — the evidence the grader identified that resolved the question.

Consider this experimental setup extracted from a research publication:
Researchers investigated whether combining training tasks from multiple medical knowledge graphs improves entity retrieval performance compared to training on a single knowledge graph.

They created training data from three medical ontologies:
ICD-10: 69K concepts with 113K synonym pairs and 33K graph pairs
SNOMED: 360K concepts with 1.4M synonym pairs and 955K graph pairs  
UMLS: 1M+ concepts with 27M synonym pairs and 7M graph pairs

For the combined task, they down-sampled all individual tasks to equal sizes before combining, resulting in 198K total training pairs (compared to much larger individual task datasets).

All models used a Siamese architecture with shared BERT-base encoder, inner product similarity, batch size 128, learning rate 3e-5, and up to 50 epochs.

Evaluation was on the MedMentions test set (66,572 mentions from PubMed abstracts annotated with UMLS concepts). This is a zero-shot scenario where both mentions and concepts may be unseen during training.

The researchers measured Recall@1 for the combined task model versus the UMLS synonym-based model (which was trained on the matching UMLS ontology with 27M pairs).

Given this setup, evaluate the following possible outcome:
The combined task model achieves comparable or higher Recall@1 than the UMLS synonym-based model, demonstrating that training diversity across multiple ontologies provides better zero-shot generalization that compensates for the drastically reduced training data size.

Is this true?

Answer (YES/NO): YES